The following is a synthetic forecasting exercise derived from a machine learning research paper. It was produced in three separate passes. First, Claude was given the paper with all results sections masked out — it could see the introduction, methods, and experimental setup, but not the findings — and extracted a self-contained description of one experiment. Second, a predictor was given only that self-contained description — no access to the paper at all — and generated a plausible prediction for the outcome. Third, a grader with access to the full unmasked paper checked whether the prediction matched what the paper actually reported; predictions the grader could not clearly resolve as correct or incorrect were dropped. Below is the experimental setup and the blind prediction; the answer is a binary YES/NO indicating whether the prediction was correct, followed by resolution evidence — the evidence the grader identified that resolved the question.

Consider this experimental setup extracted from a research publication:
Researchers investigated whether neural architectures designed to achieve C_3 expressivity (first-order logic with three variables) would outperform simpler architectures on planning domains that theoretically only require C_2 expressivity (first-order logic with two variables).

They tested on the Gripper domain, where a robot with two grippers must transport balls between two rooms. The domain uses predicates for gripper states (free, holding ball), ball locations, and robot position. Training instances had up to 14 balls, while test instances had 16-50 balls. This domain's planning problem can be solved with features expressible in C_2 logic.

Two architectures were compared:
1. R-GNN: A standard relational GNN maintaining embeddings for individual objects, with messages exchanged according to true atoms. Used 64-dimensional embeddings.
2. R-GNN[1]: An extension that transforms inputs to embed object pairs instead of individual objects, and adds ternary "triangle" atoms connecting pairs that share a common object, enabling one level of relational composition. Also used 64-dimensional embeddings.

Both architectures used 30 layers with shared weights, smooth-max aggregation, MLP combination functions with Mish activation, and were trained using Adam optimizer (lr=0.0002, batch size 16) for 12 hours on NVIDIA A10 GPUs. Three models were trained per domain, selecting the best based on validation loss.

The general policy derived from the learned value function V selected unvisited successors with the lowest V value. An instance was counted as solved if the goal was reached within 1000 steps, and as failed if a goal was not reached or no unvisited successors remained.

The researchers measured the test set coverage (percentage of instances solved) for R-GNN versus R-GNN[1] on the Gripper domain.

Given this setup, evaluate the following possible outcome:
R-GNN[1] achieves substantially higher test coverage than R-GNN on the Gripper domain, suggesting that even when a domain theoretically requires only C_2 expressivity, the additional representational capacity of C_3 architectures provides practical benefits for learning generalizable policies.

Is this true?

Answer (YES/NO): NO